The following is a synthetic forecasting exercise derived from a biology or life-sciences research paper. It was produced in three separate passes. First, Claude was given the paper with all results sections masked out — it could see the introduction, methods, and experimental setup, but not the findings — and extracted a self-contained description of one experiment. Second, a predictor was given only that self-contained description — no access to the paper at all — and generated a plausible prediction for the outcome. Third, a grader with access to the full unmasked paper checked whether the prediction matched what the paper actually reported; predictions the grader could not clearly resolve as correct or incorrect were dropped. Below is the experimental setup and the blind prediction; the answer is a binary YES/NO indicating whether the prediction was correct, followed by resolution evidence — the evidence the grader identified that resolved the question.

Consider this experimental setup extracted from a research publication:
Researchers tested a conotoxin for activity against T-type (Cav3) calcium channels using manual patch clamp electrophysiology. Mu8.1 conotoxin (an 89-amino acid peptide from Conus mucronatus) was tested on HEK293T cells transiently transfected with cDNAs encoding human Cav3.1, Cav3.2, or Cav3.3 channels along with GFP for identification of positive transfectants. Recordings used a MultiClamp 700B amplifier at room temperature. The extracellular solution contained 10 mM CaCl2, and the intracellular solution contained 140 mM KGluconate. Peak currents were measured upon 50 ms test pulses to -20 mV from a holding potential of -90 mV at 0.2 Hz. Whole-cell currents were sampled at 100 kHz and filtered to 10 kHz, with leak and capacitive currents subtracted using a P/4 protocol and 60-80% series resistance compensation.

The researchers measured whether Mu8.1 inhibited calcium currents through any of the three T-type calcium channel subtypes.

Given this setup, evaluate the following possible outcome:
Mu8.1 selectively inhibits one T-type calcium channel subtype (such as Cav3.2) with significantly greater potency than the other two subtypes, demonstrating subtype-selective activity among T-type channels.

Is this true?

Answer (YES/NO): NO